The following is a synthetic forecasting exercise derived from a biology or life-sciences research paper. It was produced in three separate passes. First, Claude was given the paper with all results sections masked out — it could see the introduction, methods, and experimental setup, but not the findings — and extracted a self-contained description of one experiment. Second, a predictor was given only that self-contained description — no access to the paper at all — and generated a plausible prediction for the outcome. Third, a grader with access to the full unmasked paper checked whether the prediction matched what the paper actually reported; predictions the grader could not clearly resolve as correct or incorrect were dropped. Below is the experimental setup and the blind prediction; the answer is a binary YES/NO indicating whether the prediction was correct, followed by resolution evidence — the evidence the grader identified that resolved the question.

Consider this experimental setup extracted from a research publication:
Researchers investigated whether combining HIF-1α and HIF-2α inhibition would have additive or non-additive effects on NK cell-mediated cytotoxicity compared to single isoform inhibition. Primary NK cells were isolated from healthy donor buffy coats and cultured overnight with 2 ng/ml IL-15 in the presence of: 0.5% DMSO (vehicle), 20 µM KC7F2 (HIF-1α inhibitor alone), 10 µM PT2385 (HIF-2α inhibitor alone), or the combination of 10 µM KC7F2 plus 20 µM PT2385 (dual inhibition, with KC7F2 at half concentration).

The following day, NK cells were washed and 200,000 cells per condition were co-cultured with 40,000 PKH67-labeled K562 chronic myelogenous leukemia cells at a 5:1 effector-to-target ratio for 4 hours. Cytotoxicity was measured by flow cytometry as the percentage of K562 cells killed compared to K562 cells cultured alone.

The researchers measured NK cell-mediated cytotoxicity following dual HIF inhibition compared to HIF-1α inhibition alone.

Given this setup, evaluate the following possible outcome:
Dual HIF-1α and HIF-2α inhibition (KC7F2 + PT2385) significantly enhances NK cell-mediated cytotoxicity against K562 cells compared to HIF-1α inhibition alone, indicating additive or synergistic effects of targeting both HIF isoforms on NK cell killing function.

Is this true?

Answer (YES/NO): NO